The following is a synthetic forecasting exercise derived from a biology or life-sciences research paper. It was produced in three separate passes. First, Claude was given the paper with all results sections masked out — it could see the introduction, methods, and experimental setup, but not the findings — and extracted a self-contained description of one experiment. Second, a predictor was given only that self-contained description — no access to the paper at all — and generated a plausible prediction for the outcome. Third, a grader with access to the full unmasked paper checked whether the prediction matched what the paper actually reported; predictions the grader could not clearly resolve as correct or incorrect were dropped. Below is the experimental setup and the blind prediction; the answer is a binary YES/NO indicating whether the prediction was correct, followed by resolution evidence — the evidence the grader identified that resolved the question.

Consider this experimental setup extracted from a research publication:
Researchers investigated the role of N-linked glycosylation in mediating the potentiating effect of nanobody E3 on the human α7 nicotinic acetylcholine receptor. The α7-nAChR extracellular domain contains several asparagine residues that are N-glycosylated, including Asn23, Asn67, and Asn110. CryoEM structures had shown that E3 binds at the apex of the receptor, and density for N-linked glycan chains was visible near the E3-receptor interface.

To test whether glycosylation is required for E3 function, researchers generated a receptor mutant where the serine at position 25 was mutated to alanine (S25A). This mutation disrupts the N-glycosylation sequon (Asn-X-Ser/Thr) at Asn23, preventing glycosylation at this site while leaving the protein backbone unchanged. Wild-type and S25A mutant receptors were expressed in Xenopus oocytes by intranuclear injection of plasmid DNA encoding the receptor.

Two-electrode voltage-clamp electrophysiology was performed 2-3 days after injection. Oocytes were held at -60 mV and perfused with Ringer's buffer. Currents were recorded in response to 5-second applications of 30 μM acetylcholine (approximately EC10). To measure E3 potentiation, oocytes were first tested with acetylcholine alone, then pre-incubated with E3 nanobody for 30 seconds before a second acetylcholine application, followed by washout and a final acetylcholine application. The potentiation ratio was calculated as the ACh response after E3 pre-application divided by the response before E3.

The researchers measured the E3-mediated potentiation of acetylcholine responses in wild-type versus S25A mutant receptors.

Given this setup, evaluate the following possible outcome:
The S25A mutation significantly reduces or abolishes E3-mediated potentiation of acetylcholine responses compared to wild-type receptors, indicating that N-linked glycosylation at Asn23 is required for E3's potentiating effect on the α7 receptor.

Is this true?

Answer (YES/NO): YES